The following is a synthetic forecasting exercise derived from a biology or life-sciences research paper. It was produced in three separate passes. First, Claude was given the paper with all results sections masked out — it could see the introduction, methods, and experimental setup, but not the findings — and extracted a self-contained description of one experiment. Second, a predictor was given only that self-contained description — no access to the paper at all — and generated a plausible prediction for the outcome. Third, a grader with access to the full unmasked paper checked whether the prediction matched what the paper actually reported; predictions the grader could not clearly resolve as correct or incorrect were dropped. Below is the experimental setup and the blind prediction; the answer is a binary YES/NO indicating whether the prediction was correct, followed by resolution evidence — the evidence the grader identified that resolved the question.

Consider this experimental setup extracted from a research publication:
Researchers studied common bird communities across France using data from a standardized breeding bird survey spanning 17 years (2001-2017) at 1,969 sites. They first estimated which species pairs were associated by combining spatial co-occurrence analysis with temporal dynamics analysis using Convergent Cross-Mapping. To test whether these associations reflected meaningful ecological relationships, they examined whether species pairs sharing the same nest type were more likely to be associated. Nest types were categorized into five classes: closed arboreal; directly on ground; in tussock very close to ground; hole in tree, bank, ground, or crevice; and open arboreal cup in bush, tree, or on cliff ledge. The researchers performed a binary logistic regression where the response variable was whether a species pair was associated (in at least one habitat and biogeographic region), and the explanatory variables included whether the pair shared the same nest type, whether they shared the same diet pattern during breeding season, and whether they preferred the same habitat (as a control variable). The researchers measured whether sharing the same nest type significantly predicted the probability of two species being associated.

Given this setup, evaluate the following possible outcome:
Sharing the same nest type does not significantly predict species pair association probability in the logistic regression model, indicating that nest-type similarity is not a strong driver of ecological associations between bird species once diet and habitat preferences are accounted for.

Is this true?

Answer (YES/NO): YES